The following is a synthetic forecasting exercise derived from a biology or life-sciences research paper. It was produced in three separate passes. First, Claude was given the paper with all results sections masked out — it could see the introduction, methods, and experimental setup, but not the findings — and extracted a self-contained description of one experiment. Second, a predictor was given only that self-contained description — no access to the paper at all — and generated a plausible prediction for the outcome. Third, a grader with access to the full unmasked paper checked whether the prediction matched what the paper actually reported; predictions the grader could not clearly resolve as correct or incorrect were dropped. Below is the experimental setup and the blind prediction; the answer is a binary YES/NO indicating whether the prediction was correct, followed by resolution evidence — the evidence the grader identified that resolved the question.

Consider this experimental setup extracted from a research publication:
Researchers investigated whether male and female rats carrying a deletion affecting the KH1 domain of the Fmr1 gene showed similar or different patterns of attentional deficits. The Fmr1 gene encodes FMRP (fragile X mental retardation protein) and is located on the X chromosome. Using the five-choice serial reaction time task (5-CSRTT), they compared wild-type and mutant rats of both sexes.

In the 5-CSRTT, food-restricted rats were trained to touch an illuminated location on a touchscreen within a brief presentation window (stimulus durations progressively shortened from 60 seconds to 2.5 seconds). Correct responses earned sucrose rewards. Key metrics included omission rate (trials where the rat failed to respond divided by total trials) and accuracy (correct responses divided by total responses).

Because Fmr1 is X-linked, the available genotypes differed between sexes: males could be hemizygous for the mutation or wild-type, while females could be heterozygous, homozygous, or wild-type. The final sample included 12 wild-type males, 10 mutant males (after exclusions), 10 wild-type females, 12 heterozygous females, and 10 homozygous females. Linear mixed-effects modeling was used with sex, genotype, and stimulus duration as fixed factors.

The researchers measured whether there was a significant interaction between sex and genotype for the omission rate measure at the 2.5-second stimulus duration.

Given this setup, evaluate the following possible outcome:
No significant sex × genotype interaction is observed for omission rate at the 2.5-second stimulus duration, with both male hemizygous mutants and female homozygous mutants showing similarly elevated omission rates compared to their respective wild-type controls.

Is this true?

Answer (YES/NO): YES